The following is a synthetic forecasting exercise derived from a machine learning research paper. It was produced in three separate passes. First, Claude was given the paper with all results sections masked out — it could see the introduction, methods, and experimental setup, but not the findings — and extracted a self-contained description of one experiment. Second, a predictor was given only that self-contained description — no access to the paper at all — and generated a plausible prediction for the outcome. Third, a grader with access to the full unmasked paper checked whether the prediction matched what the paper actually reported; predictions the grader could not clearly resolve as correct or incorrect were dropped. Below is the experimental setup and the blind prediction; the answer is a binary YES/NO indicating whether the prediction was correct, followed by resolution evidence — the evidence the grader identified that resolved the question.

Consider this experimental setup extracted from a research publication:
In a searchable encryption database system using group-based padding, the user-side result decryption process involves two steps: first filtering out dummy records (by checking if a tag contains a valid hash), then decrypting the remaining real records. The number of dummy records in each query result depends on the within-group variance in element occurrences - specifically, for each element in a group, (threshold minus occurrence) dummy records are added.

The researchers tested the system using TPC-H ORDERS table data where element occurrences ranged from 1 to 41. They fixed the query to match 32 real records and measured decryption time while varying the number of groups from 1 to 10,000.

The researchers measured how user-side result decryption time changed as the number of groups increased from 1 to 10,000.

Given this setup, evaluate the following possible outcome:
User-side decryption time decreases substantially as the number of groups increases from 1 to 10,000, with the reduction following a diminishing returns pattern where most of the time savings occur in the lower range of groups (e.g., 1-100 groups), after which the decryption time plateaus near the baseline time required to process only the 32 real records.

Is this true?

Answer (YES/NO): NO